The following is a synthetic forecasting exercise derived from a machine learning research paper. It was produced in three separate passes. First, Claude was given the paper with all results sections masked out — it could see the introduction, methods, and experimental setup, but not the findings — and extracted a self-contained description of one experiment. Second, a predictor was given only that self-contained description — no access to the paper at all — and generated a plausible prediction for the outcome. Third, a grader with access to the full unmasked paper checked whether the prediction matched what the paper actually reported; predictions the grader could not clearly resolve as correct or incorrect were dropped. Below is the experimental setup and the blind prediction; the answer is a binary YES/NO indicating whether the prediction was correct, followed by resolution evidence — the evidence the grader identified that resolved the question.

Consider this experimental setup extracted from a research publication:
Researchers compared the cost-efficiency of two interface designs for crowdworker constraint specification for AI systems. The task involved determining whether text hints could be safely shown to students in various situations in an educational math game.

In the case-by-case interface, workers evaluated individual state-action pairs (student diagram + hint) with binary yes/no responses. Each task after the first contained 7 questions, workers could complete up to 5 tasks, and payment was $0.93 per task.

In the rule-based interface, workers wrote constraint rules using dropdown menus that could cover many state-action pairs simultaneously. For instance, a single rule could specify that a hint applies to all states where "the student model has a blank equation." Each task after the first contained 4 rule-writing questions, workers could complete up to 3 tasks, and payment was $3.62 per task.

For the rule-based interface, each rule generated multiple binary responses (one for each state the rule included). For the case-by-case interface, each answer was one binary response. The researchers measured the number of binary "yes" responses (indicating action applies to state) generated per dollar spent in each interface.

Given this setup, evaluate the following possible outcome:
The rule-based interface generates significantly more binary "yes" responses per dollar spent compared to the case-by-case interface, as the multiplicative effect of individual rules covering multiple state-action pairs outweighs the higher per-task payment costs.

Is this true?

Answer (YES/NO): YES